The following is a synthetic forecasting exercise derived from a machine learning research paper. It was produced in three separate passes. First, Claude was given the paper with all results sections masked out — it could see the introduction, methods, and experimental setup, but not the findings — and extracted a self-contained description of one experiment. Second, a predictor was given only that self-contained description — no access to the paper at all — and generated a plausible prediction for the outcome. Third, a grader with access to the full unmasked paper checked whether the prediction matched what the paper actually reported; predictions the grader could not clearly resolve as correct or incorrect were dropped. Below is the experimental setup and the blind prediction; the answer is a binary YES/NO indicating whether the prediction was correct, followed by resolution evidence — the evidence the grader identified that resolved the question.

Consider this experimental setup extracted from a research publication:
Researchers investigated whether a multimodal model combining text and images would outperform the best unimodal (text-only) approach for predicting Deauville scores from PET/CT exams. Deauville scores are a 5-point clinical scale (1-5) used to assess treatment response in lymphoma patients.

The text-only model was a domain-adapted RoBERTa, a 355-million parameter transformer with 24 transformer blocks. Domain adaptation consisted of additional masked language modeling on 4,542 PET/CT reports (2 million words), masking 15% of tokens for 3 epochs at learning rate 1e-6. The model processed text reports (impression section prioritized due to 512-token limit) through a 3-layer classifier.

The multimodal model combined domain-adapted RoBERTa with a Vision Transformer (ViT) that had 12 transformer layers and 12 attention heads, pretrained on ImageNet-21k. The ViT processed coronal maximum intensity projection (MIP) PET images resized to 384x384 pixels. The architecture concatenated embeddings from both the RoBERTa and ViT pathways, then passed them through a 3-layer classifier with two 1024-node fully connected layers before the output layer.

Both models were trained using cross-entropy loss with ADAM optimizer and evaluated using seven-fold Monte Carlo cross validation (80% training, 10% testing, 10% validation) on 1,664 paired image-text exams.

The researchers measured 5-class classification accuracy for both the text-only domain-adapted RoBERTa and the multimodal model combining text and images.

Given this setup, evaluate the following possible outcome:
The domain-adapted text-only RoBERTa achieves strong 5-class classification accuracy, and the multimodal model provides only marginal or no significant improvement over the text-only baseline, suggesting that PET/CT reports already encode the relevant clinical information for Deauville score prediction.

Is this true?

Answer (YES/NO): YES